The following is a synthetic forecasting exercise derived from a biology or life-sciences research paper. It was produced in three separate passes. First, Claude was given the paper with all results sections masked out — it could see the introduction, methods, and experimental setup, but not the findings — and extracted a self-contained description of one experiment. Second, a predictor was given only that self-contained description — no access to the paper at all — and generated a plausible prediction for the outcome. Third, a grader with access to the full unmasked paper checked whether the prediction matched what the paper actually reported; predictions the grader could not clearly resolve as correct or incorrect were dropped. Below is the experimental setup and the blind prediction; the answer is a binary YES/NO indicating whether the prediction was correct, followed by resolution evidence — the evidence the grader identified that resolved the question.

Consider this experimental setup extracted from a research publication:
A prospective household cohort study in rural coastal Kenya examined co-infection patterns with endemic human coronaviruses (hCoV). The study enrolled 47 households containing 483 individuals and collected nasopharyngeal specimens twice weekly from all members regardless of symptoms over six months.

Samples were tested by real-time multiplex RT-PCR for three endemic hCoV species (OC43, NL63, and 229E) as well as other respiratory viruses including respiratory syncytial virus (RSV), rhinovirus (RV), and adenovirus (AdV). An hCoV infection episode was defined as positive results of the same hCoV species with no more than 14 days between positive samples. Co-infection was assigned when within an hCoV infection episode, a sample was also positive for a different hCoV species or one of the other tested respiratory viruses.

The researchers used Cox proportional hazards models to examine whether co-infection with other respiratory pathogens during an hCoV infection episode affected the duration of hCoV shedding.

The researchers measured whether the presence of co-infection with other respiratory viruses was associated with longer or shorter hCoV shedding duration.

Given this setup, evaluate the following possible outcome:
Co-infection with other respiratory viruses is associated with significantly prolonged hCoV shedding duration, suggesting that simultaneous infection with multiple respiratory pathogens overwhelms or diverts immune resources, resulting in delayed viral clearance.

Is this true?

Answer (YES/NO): YES